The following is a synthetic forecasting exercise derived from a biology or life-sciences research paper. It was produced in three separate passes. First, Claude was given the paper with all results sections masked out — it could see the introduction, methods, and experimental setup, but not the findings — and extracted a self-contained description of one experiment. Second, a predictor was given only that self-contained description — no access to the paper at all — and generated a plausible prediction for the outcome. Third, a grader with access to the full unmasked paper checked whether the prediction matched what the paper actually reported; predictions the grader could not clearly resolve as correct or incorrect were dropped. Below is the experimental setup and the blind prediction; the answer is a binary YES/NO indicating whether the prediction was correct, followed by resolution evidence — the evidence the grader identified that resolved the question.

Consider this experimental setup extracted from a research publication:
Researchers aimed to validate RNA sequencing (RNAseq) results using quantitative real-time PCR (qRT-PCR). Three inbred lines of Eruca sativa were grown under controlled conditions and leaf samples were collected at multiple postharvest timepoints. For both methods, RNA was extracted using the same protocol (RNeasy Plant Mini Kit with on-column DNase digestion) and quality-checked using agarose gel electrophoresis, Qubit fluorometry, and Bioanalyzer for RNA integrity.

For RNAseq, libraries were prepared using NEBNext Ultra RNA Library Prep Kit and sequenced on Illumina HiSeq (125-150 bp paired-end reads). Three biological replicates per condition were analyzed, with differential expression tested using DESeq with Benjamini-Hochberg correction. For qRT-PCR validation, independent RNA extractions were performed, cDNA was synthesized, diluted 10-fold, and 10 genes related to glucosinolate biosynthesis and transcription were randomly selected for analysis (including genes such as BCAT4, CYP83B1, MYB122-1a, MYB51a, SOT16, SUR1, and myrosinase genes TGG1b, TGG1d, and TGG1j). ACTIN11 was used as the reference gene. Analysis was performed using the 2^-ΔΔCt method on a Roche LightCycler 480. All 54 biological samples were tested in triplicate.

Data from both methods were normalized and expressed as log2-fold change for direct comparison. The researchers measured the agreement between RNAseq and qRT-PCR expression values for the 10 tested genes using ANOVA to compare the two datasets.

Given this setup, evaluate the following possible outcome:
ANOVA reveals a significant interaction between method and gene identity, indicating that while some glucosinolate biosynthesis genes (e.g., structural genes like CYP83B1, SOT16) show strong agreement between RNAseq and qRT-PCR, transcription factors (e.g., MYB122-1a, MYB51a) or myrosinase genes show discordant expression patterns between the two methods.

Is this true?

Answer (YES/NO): NO